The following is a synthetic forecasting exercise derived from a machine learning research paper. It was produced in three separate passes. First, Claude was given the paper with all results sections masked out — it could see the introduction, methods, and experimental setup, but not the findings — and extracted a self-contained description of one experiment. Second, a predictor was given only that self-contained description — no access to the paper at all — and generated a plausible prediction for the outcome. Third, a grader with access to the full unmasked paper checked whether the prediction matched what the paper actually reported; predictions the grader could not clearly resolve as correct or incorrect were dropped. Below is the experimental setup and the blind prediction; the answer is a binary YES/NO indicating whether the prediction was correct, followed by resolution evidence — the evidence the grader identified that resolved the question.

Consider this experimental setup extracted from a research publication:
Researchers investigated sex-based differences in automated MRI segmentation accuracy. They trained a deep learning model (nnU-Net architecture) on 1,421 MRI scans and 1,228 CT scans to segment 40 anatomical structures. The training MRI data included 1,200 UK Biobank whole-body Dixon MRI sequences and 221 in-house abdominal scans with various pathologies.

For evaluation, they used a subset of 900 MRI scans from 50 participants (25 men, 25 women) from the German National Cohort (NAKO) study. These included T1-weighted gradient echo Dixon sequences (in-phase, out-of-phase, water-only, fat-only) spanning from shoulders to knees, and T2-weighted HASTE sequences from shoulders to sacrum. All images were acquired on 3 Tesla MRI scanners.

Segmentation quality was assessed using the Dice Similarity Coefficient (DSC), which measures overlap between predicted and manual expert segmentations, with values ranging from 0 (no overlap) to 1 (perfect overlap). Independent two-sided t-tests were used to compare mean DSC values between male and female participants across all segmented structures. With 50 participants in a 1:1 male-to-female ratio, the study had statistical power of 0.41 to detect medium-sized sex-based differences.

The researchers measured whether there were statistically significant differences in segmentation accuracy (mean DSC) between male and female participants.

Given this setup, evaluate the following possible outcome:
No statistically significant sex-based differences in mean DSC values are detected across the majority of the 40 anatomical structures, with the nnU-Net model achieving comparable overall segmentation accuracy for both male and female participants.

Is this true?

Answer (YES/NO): NO